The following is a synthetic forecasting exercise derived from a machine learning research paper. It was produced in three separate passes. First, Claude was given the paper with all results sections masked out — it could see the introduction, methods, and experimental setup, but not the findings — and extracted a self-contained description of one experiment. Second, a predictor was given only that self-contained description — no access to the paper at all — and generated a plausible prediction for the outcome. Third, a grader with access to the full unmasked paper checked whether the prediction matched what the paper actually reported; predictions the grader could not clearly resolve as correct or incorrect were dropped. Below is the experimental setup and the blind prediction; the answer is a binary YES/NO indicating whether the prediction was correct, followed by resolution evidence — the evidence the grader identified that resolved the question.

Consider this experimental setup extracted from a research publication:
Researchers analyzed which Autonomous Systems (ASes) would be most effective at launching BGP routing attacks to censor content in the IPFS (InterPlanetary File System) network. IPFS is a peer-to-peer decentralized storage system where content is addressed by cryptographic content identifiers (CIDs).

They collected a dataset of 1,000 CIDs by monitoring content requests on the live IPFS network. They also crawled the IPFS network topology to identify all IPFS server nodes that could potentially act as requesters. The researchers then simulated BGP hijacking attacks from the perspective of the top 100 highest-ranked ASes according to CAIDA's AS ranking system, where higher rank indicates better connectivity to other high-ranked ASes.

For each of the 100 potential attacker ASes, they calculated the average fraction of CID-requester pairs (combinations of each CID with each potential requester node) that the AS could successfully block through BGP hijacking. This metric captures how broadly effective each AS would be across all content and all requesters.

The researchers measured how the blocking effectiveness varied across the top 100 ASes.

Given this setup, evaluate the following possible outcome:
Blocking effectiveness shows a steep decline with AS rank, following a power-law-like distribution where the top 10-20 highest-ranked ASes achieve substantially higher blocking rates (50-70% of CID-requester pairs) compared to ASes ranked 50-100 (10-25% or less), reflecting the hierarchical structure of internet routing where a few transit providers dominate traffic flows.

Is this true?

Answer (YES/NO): NO